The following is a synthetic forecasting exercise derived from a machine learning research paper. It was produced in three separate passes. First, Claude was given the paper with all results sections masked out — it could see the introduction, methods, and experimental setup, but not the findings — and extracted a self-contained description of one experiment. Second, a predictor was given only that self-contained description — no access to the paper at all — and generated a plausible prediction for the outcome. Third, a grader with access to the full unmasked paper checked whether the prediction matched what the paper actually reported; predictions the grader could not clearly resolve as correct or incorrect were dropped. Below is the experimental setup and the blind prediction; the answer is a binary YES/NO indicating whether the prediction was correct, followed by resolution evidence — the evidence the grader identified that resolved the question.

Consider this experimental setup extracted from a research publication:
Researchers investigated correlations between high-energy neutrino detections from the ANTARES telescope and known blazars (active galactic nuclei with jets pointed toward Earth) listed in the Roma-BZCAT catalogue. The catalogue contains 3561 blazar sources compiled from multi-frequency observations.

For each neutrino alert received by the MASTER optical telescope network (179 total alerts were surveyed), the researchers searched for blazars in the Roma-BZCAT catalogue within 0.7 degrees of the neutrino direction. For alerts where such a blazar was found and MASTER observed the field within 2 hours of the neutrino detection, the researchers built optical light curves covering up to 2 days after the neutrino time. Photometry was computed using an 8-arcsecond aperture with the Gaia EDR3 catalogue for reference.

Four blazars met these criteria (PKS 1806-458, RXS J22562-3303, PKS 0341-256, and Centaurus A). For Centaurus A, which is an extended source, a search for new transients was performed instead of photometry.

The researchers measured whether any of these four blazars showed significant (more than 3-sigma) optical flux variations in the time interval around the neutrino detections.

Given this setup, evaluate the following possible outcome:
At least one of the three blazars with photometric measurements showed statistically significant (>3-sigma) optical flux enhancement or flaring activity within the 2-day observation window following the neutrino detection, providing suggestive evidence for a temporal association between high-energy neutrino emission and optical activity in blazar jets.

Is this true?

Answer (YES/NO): NO